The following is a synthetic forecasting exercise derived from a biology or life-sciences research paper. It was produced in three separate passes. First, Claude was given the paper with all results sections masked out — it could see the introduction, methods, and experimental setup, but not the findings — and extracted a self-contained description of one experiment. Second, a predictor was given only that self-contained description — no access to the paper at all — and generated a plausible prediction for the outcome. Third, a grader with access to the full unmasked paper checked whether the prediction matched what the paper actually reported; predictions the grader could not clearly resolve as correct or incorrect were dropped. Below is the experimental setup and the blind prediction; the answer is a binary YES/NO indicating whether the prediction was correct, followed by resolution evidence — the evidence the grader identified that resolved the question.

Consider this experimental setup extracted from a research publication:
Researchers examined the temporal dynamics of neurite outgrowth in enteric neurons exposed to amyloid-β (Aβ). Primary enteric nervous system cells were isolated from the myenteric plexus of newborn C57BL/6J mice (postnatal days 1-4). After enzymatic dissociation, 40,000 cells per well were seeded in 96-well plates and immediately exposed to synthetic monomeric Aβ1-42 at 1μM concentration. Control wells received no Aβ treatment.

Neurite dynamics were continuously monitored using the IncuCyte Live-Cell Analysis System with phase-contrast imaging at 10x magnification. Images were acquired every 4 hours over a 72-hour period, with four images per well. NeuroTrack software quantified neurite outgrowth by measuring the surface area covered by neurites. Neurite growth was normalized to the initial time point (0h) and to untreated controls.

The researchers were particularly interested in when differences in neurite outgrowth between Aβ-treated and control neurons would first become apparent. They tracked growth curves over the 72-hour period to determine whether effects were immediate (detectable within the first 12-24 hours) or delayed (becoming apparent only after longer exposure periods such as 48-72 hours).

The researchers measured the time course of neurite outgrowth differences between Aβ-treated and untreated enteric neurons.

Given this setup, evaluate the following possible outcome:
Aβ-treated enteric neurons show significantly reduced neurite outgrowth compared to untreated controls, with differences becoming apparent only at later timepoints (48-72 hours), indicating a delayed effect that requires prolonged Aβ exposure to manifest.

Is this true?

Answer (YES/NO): NO